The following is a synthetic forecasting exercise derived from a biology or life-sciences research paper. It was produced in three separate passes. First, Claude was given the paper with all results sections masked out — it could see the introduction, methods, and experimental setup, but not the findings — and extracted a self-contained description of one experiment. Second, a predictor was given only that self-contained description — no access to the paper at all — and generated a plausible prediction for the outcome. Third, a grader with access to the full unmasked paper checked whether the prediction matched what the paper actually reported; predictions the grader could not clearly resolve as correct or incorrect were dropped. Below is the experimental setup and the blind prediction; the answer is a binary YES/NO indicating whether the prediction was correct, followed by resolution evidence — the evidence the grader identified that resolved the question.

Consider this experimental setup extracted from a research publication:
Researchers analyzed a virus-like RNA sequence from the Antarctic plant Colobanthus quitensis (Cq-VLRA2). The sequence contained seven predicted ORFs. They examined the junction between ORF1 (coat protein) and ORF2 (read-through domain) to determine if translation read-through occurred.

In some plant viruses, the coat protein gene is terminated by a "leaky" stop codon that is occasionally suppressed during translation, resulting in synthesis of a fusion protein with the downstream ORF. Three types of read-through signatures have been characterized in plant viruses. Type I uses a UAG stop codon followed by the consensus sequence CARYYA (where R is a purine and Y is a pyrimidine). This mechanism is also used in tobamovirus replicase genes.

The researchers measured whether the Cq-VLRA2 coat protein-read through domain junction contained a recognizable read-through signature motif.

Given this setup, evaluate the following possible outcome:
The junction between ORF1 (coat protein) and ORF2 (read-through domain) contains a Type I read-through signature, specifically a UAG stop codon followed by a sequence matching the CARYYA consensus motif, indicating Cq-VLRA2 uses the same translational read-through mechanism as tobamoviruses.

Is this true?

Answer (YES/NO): YES